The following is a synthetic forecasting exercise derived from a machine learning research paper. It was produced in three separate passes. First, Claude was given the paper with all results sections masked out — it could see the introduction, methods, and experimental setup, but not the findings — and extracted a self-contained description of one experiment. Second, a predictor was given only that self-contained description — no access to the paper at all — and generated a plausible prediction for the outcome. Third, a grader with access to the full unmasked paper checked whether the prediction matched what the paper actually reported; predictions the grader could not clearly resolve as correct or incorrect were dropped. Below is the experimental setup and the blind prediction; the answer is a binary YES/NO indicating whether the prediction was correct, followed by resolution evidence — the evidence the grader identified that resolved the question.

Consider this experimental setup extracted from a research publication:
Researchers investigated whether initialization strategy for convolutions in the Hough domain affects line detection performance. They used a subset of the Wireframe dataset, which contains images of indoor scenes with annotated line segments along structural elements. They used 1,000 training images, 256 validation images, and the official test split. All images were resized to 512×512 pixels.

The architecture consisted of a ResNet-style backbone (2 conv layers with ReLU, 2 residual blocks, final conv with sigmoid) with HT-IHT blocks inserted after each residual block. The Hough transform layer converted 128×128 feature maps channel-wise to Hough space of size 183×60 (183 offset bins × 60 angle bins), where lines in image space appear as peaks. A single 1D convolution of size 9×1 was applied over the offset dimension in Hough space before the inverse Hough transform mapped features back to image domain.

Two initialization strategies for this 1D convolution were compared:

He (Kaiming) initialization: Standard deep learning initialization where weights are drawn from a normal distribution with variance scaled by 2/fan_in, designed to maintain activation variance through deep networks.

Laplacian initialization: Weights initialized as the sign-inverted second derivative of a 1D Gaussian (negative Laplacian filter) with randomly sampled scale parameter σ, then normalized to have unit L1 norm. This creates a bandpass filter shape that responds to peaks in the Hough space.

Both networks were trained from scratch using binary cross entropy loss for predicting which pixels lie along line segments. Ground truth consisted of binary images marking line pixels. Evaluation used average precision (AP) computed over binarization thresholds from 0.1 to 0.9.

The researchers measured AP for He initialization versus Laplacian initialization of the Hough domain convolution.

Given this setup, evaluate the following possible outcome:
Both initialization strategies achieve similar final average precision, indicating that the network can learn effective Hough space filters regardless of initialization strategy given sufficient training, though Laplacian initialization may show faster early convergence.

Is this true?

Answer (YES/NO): NO